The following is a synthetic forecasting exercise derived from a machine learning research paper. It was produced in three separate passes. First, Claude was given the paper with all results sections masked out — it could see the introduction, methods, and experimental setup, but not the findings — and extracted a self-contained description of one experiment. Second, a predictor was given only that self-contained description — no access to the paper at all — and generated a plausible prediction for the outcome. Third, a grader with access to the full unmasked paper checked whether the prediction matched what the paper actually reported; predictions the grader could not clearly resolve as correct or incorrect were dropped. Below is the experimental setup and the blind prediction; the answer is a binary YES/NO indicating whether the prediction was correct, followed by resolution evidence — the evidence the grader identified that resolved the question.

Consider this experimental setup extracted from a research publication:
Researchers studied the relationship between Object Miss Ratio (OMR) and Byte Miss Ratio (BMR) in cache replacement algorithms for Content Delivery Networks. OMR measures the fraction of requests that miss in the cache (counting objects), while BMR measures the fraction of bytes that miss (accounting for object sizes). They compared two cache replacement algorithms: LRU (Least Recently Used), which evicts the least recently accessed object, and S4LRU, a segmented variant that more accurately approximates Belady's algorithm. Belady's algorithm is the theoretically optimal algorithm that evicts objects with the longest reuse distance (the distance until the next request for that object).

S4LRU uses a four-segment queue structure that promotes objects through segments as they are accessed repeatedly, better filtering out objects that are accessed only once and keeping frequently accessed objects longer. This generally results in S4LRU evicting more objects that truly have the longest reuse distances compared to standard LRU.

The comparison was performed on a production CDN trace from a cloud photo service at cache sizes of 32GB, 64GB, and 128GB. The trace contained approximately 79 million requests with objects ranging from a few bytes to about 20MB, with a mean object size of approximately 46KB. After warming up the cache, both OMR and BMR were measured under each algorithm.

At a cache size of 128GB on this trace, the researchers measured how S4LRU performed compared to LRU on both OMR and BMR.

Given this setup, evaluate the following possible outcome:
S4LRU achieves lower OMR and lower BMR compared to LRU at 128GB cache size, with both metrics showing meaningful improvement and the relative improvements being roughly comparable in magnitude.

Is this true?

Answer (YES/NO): NO